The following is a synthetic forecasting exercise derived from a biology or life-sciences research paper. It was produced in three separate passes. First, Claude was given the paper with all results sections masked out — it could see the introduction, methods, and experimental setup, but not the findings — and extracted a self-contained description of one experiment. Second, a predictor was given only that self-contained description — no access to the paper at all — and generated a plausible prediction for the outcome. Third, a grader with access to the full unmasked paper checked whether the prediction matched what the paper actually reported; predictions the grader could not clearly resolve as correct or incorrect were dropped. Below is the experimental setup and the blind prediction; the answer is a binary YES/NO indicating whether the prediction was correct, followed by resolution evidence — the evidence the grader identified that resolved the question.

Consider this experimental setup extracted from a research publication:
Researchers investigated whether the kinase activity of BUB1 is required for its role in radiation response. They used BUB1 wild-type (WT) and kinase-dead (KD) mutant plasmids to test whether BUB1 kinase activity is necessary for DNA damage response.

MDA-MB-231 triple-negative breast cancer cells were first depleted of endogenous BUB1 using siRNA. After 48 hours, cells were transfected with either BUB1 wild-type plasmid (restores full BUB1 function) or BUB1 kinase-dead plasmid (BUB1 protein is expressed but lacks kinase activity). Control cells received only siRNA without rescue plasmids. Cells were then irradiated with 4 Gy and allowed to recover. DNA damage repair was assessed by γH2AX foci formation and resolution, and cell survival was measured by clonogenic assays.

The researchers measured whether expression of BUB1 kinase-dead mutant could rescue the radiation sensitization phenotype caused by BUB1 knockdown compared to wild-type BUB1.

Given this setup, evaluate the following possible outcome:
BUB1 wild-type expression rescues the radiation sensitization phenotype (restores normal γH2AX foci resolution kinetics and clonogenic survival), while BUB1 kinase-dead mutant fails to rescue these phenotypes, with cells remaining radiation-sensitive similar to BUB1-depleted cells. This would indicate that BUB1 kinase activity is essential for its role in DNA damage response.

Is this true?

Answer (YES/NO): YES